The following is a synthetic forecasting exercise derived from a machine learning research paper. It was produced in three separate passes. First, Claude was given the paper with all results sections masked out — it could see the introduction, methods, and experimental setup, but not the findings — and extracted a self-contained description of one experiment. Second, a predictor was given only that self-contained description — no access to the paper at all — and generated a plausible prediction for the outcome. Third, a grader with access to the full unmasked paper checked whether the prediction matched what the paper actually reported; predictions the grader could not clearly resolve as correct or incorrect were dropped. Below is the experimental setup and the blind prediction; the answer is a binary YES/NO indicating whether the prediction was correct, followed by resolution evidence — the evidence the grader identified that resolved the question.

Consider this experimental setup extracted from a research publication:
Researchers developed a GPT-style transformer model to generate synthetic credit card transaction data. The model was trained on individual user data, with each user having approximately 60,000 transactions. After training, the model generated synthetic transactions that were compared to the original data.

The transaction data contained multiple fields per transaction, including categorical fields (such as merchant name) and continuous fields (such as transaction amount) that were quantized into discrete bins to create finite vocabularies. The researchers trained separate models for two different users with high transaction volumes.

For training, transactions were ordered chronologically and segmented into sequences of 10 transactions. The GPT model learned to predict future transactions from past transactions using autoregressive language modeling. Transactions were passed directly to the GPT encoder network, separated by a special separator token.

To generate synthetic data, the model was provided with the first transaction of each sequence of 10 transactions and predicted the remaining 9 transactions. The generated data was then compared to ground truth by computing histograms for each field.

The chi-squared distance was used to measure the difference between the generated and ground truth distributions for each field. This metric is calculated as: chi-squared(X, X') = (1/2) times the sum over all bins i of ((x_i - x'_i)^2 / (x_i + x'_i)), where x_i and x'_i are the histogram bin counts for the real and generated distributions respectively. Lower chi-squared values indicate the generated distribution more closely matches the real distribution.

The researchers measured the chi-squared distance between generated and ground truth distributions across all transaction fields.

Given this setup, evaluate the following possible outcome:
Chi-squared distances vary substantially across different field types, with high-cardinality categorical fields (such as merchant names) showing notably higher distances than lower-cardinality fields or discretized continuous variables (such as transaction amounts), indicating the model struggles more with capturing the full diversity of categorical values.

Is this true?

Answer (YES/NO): NO